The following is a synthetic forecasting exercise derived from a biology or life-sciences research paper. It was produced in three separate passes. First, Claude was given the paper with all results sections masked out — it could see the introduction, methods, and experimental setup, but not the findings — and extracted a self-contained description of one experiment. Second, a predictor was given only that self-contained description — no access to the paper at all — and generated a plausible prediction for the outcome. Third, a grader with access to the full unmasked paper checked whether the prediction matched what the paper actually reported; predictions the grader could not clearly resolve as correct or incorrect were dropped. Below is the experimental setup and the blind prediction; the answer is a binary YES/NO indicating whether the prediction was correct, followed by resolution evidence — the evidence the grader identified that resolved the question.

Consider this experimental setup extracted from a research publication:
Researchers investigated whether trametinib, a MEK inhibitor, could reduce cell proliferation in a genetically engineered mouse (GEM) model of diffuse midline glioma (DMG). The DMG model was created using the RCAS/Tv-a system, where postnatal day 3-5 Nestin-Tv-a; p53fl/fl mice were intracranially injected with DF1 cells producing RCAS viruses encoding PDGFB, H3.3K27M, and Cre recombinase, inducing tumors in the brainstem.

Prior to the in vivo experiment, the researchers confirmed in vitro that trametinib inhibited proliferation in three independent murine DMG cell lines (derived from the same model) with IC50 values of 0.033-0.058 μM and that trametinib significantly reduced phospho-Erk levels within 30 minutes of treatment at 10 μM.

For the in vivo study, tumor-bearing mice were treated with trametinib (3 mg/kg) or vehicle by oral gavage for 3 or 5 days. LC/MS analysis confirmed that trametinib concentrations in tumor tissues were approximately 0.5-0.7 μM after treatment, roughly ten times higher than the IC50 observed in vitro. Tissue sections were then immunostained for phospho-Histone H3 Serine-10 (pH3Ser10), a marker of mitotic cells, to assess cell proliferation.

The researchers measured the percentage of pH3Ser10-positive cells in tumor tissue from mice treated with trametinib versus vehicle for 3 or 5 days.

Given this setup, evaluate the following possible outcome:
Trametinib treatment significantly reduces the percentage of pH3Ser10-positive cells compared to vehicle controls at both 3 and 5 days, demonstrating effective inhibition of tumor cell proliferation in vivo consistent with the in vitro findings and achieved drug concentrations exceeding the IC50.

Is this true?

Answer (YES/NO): NO